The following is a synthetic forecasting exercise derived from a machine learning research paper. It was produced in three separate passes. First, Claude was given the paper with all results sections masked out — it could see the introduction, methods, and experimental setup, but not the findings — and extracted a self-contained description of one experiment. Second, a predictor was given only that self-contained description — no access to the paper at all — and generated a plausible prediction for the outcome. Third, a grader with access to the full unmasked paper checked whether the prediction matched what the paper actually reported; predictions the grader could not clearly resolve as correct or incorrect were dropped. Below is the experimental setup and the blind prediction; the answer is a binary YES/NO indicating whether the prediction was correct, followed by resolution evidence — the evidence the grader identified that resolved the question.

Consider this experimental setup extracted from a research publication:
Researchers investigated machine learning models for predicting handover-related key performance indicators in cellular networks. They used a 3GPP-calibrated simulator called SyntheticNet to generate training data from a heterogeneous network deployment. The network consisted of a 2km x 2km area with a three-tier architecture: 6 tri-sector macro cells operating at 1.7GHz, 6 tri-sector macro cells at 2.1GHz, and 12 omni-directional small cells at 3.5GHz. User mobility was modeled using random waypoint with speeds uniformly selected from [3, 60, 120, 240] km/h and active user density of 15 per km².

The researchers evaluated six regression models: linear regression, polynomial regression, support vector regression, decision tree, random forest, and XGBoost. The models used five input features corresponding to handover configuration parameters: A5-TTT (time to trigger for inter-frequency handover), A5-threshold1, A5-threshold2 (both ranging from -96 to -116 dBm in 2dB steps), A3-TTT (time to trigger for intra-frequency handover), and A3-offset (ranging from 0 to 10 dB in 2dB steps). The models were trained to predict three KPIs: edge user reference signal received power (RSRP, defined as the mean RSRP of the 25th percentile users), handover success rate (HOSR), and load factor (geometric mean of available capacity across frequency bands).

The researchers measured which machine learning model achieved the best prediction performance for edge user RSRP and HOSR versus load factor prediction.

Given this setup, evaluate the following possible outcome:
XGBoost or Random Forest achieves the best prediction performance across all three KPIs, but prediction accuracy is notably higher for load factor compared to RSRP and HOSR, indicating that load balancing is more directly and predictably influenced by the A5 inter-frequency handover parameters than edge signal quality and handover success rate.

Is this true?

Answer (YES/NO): NO